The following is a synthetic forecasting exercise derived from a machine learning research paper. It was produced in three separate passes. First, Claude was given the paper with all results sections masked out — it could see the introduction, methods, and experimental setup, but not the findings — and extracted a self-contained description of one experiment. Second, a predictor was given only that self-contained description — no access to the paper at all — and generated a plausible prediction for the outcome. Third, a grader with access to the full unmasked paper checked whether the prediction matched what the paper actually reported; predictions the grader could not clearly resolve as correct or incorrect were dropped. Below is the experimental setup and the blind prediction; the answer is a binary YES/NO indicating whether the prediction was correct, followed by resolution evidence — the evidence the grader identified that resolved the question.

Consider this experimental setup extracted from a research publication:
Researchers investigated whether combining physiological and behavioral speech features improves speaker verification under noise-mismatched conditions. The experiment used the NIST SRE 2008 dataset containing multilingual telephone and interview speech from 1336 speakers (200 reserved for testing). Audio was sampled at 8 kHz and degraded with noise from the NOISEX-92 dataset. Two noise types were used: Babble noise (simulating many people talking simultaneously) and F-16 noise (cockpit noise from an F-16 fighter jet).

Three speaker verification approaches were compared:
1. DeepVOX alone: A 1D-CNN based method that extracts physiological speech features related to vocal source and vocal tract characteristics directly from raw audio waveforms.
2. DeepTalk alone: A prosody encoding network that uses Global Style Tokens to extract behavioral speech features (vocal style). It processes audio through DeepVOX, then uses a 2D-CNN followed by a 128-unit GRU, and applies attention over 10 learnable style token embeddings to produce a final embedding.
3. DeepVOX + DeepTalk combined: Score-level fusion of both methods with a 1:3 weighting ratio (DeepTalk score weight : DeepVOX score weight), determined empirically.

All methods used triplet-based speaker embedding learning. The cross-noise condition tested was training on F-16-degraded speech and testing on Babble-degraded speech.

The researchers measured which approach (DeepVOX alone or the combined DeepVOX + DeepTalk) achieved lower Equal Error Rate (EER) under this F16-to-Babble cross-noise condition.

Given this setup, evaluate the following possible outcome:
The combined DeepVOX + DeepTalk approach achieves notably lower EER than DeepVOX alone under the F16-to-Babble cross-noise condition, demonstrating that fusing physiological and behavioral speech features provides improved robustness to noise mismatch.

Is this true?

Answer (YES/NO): NO